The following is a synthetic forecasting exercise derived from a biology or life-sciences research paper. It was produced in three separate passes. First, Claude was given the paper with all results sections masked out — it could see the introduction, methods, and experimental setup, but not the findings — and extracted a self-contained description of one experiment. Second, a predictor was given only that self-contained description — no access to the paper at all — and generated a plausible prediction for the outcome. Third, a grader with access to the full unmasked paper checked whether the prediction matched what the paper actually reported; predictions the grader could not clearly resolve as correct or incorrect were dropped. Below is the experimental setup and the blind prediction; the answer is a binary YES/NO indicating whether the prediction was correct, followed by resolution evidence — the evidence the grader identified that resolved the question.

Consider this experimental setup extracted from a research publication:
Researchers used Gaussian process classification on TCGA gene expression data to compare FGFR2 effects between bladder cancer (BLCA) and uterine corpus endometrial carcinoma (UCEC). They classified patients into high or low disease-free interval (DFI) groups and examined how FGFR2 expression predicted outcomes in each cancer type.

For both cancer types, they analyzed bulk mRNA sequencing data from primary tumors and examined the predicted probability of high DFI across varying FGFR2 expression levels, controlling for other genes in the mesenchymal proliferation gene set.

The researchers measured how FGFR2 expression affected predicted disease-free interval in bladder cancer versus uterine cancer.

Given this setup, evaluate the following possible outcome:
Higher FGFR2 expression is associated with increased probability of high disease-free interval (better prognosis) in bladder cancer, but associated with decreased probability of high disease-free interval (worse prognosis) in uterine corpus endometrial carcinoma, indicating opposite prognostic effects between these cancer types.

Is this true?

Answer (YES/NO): YES